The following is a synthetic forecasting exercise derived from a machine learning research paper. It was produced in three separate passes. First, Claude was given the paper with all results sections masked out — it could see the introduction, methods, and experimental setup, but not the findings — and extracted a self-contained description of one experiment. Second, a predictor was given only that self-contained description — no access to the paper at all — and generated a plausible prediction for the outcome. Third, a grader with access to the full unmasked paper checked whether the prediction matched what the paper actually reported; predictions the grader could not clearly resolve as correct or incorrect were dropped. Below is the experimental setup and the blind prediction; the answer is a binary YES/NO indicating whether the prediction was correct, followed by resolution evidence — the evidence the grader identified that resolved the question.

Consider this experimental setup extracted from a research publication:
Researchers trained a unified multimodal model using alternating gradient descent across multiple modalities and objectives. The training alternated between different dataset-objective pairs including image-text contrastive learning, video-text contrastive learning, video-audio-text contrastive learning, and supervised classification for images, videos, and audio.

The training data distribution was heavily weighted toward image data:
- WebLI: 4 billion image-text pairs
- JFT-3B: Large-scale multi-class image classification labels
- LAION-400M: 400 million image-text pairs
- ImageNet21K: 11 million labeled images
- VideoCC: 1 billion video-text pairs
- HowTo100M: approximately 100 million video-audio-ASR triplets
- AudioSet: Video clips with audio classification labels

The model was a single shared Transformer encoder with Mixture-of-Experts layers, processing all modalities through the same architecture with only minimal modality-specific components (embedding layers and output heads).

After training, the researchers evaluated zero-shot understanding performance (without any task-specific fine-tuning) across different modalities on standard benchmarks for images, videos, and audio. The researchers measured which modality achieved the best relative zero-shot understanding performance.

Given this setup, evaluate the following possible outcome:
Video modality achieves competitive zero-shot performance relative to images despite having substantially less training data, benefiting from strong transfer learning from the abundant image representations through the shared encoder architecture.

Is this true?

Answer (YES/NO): NO